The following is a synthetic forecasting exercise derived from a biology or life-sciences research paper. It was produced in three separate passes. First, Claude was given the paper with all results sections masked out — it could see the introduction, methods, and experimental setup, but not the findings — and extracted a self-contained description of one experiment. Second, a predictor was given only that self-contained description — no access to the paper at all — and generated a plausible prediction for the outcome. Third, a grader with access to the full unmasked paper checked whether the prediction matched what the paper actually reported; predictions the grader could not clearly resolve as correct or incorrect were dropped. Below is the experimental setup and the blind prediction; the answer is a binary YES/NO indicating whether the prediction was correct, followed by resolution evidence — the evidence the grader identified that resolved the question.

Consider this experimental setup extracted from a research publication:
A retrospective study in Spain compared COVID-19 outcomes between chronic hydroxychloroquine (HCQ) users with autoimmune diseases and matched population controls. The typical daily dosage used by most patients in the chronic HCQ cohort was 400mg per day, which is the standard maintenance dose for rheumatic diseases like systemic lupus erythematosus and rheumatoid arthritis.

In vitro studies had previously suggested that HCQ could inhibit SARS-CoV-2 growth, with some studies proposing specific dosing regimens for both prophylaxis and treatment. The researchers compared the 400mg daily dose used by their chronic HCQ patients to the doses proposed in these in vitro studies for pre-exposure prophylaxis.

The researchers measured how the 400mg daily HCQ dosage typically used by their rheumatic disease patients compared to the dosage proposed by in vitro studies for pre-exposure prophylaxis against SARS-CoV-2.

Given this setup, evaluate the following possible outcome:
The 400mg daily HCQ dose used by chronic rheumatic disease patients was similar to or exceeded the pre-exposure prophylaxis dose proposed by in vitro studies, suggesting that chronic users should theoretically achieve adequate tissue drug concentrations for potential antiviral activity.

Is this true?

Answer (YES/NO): YES